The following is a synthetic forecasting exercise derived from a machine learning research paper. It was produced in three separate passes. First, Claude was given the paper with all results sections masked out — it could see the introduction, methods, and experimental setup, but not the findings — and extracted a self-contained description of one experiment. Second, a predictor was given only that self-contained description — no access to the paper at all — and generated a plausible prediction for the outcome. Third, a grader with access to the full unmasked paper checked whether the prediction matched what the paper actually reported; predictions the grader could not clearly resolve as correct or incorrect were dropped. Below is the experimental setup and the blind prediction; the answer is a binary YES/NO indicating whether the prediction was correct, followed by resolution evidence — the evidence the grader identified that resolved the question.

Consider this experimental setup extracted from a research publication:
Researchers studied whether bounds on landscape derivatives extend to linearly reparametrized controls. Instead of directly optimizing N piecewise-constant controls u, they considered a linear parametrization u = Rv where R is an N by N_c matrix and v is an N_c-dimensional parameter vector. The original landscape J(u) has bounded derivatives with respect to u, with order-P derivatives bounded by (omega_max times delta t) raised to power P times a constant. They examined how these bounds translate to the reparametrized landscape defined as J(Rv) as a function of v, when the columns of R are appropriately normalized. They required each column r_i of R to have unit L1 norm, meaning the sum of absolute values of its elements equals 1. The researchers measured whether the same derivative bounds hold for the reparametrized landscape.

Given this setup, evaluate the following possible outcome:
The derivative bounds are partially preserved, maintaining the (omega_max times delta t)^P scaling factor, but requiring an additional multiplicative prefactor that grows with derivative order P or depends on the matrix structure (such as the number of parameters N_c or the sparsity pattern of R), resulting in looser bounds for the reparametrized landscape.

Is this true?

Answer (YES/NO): NO